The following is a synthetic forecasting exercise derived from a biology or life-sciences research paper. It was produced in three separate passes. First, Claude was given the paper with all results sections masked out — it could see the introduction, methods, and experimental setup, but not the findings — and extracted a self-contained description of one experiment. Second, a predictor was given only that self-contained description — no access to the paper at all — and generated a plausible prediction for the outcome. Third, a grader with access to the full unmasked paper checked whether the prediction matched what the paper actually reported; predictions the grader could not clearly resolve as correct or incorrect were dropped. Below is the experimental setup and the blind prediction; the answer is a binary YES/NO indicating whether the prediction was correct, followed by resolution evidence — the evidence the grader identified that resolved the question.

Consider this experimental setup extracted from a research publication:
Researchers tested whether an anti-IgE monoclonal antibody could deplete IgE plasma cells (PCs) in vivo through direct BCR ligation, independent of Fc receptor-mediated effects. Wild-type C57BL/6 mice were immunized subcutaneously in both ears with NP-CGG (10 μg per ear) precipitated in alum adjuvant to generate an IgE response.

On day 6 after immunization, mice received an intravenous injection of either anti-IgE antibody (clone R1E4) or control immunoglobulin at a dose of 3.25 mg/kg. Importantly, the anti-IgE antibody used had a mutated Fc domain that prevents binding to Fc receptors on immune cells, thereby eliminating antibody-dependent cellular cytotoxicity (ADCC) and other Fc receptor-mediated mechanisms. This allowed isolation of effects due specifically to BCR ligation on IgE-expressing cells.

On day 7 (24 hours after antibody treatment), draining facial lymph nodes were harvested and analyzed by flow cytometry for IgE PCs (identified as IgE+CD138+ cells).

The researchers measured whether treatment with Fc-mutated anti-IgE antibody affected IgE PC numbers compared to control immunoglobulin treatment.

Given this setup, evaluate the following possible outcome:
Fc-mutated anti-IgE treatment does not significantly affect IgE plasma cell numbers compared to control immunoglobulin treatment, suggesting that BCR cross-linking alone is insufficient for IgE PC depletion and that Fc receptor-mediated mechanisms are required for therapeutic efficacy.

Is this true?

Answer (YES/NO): NO